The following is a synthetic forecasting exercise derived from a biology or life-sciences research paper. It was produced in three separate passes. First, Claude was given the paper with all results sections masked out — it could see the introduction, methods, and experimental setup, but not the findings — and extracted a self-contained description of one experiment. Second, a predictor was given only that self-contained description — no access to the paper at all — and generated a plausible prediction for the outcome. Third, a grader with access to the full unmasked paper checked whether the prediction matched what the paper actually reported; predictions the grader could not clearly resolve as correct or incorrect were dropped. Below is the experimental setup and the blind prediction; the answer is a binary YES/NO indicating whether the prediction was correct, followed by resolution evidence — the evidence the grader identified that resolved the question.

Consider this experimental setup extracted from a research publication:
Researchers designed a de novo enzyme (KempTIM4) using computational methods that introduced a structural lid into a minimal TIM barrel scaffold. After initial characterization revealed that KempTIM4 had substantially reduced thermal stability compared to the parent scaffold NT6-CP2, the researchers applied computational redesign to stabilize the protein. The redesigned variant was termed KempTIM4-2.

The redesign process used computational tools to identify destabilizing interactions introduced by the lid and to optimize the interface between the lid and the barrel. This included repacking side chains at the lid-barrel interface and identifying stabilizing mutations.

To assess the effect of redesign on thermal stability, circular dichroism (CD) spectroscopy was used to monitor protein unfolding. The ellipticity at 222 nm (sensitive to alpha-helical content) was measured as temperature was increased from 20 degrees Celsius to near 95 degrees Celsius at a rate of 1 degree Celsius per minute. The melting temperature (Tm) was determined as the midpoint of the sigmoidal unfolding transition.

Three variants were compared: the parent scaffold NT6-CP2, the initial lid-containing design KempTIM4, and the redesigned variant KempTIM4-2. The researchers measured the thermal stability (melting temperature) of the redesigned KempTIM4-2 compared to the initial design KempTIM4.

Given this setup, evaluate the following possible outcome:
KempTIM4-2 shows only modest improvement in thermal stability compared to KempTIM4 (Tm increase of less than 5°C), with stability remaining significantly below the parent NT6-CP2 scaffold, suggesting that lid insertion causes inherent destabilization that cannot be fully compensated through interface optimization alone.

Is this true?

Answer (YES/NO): NO